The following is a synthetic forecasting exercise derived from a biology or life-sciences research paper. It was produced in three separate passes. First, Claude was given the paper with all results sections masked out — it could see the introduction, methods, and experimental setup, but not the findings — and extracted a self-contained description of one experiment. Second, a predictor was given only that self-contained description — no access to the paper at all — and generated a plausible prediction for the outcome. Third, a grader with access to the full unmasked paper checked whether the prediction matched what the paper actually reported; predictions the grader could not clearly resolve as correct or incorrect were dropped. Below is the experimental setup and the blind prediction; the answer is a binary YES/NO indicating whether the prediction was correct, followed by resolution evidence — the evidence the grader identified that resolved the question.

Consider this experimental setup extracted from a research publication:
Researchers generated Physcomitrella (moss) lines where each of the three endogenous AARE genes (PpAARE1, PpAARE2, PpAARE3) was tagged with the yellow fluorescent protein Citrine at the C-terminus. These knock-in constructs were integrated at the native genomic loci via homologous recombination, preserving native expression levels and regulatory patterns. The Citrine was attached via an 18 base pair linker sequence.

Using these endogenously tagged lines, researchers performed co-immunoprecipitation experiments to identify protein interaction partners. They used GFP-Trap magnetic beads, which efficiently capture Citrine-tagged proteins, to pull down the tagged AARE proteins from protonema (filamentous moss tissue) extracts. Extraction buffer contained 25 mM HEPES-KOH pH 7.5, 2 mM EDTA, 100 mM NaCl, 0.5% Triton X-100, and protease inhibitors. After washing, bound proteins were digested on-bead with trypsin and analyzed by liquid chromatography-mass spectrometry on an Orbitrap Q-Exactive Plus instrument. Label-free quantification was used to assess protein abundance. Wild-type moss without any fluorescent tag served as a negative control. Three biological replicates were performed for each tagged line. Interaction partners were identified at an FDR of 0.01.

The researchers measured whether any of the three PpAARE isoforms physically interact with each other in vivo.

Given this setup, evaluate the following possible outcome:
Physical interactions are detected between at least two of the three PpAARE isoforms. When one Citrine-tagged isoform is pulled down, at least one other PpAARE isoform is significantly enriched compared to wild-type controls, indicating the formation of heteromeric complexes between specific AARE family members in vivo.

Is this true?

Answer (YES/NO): YES